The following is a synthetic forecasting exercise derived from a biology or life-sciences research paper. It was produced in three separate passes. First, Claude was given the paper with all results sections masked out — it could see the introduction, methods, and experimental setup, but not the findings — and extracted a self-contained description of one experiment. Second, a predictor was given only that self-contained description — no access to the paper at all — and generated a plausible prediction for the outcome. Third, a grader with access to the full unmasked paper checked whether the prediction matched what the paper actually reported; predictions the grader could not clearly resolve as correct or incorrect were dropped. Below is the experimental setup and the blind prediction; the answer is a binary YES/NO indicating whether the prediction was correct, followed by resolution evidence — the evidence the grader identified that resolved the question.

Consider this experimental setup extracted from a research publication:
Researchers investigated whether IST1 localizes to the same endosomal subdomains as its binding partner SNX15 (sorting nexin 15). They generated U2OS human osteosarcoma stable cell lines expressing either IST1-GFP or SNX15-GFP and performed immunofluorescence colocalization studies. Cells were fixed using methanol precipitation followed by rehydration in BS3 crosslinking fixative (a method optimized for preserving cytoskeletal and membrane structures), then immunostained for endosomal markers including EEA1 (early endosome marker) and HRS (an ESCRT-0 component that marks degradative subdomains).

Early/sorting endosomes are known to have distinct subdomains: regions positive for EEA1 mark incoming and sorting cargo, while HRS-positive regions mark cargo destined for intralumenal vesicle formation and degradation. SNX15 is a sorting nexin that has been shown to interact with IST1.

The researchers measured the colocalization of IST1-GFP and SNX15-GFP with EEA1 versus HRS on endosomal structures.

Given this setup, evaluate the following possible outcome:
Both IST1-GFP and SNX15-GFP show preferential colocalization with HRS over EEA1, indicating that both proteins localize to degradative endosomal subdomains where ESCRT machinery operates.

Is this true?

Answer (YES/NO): NO